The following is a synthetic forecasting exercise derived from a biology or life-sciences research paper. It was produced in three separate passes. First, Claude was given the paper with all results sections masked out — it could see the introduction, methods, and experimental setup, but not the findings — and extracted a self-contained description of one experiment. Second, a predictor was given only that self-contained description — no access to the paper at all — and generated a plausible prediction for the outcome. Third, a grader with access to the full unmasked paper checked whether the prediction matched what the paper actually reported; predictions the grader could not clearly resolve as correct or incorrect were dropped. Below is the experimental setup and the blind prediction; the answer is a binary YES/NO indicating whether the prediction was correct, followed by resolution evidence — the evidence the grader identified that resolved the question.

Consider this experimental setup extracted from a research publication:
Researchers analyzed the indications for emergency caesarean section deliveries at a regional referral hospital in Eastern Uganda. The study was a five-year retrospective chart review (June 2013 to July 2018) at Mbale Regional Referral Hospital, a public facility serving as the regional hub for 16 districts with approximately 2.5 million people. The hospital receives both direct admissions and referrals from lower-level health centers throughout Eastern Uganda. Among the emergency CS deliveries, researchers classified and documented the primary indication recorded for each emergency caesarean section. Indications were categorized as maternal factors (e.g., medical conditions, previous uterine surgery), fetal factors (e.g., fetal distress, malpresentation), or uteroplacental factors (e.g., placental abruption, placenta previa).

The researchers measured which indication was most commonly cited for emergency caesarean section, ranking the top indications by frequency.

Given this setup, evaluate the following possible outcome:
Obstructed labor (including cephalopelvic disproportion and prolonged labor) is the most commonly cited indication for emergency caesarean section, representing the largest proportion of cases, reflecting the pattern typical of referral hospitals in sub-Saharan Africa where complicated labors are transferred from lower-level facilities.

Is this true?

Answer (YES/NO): YES